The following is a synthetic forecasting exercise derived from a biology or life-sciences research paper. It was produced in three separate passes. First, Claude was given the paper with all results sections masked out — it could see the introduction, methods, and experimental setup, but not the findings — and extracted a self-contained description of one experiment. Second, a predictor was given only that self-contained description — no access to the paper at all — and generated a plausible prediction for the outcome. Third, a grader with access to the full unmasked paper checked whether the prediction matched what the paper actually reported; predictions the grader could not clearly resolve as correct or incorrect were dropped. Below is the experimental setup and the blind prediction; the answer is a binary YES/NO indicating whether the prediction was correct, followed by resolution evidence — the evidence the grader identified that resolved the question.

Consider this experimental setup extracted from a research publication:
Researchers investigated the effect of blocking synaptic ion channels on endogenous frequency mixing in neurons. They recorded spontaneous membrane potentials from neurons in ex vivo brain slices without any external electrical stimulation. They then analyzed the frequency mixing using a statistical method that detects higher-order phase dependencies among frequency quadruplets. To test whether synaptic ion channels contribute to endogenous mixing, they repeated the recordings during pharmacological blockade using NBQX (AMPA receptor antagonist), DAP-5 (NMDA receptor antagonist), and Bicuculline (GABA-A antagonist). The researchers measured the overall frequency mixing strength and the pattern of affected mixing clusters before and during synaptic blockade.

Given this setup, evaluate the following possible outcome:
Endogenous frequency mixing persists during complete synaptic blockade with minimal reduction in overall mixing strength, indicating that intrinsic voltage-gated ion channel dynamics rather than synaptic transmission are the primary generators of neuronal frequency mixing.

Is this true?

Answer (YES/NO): NO